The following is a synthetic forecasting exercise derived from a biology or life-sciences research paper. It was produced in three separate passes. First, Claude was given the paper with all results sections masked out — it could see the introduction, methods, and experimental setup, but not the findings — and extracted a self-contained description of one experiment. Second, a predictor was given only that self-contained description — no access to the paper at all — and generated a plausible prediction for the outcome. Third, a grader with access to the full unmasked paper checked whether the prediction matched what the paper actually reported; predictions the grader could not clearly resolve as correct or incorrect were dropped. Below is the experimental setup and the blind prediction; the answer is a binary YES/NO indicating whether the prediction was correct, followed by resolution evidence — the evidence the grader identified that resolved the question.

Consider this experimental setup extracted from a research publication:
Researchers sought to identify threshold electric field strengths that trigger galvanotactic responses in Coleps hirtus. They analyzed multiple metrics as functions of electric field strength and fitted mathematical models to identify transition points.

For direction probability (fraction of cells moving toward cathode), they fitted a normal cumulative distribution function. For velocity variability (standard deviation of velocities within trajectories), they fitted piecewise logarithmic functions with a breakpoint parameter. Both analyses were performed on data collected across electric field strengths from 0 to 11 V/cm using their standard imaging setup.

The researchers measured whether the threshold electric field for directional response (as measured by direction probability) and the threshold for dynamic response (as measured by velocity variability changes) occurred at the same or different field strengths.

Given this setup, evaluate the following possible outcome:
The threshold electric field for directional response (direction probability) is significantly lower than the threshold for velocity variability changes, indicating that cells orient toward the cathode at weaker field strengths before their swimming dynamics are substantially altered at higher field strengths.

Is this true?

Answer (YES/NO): NO